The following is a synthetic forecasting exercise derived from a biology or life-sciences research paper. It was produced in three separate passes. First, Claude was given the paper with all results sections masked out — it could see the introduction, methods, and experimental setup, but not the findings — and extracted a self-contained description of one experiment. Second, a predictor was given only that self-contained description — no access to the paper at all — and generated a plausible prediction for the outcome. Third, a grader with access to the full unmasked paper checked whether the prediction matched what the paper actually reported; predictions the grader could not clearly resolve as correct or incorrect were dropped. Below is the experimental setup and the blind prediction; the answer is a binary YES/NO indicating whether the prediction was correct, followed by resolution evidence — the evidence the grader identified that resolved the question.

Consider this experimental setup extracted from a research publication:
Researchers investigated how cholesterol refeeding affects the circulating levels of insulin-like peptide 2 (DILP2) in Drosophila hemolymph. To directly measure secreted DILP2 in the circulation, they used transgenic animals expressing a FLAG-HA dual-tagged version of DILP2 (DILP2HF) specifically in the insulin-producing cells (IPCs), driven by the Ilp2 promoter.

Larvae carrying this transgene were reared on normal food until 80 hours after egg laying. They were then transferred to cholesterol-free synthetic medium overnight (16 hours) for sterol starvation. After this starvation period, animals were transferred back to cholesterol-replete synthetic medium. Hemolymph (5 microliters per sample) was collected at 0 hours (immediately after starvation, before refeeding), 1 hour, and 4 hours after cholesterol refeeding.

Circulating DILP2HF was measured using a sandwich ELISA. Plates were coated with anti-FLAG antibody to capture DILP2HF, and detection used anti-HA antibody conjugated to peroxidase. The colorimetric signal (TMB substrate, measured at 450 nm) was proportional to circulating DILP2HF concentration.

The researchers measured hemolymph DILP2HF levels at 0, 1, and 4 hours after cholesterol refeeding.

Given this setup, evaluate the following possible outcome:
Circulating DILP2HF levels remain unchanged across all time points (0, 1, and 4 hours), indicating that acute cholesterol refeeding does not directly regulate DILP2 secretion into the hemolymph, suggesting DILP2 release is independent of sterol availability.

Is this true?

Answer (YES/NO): NO